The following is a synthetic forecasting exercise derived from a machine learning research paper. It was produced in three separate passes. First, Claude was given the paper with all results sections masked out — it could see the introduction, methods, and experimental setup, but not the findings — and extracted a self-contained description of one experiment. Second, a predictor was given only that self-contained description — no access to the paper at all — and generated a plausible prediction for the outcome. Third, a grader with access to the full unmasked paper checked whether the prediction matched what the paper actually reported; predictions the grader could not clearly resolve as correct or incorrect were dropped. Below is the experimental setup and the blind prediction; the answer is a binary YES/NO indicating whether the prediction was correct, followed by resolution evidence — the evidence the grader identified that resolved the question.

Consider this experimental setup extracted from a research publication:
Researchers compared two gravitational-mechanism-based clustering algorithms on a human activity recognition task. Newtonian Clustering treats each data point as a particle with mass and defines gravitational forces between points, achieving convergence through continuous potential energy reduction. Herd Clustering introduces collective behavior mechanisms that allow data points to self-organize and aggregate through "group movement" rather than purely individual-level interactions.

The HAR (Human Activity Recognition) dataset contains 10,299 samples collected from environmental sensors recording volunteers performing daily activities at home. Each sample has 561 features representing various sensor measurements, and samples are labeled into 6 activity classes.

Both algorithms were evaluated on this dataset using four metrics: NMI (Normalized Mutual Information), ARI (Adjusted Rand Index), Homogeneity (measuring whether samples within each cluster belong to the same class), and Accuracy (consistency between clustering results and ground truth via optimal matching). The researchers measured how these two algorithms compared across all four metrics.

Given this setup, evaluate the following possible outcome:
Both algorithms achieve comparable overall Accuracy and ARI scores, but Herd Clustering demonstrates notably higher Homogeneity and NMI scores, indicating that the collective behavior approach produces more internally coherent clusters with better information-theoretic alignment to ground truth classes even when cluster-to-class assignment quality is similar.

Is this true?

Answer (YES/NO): NO